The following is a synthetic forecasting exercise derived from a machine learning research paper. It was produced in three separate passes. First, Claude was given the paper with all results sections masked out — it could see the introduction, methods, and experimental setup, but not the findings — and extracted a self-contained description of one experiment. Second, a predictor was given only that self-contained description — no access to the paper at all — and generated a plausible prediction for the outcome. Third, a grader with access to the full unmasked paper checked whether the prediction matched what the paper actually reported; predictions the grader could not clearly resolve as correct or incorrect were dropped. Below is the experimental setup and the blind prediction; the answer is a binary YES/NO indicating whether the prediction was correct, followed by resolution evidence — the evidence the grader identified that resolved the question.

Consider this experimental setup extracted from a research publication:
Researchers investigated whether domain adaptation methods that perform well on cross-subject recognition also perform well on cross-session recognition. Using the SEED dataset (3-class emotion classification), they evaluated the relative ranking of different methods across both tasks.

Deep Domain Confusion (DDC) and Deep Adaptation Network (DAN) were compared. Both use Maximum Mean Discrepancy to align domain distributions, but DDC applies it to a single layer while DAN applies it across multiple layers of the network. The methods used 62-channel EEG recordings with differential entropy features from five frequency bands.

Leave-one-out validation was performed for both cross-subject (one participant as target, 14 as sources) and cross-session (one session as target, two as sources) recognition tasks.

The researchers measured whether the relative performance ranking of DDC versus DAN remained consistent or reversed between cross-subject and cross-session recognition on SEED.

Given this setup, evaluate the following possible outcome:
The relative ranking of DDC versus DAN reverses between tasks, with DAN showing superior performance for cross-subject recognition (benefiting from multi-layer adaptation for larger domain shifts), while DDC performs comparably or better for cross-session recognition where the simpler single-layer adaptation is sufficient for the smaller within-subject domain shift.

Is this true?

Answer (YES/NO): NO